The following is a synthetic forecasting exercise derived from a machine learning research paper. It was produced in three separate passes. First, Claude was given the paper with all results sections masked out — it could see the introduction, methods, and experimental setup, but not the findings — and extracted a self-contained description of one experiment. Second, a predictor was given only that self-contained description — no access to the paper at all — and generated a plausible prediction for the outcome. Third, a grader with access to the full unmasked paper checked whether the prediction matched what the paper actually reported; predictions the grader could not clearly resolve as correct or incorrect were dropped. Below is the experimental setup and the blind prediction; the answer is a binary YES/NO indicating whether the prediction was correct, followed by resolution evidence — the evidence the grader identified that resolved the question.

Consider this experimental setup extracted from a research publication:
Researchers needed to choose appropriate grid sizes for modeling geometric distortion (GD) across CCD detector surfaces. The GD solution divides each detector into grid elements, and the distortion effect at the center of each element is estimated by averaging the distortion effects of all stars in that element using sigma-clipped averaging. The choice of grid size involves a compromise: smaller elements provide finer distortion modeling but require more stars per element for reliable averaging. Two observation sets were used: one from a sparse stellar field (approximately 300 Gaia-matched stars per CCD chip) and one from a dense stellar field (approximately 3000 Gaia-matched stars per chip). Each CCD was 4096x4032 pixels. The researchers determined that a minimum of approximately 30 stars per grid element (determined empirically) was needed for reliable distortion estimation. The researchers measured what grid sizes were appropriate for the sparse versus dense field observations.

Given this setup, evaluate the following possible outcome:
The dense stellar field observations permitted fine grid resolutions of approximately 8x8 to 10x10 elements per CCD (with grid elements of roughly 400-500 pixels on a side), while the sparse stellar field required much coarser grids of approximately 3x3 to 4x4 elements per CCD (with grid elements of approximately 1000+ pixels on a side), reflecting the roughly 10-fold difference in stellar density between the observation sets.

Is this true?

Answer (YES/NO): NO